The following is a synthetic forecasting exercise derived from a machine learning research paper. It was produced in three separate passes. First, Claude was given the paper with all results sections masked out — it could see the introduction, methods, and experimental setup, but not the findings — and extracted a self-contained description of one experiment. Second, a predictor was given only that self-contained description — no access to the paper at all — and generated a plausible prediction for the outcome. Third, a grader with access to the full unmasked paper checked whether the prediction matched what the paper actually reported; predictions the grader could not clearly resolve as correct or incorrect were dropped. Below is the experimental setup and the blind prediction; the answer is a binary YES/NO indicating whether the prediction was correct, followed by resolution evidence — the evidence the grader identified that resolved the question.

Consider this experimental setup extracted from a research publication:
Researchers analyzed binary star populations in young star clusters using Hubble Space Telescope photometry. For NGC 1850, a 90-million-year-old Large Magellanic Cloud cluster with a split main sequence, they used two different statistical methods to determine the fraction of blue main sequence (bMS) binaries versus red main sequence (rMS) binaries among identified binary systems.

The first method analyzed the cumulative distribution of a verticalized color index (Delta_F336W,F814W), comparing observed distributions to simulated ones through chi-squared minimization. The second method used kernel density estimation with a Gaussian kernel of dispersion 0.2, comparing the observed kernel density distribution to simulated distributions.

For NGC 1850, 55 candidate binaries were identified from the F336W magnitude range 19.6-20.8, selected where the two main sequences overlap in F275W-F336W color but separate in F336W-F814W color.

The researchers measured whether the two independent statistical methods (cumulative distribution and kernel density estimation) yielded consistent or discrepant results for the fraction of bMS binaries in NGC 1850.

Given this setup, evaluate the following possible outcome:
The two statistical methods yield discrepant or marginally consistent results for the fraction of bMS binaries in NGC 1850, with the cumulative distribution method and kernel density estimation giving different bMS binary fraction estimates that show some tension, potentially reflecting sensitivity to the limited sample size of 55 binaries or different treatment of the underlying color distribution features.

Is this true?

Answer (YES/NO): NO